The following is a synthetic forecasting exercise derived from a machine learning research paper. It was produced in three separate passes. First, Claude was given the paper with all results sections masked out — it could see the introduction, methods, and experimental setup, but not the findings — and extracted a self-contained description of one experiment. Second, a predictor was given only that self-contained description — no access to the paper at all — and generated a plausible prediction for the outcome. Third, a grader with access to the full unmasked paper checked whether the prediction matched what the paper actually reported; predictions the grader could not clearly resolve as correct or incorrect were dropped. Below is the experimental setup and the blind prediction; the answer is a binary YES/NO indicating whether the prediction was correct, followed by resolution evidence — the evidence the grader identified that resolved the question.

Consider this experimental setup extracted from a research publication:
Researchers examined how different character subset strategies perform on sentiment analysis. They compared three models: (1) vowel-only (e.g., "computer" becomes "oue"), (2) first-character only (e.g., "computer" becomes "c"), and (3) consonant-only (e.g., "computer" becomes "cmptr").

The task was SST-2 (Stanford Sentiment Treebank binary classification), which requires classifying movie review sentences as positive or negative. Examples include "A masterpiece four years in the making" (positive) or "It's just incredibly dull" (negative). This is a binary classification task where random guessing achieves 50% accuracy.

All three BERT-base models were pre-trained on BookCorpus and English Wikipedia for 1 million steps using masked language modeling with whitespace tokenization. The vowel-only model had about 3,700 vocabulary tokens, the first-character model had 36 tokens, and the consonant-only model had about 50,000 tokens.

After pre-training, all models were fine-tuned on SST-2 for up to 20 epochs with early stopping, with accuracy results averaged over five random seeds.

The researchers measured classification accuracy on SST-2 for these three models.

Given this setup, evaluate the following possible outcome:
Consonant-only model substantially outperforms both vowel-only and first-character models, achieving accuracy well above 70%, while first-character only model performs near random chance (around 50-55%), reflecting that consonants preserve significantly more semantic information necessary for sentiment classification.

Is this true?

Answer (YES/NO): NO